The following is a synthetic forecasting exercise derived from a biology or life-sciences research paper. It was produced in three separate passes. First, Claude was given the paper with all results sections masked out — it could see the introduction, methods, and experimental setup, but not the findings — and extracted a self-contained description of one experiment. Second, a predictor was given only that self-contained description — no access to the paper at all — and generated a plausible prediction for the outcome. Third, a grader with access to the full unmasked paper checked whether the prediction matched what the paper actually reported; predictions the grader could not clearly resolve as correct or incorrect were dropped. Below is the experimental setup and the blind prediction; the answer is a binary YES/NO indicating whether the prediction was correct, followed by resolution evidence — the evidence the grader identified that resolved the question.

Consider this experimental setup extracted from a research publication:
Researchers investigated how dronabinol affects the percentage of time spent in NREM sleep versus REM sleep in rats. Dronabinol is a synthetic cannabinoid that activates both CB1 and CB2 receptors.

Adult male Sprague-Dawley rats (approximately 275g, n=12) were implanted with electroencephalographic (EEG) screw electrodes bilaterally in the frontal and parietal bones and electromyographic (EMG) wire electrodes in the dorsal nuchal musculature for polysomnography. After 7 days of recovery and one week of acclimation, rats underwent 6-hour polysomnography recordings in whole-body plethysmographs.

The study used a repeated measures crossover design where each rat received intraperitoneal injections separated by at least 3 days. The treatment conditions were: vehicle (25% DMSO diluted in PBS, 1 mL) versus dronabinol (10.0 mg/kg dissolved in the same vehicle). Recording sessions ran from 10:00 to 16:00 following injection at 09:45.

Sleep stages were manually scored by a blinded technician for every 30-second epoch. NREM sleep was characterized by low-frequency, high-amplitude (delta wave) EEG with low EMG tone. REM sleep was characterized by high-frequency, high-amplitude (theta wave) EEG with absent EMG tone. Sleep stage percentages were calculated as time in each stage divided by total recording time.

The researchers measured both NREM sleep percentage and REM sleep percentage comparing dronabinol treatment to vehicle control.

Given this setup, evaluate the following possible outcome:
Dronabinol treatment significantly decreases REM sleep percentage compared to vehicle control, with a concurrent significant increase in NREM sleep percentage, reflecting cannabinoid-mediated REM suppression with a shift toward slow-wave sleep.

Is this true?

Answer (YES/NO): NO